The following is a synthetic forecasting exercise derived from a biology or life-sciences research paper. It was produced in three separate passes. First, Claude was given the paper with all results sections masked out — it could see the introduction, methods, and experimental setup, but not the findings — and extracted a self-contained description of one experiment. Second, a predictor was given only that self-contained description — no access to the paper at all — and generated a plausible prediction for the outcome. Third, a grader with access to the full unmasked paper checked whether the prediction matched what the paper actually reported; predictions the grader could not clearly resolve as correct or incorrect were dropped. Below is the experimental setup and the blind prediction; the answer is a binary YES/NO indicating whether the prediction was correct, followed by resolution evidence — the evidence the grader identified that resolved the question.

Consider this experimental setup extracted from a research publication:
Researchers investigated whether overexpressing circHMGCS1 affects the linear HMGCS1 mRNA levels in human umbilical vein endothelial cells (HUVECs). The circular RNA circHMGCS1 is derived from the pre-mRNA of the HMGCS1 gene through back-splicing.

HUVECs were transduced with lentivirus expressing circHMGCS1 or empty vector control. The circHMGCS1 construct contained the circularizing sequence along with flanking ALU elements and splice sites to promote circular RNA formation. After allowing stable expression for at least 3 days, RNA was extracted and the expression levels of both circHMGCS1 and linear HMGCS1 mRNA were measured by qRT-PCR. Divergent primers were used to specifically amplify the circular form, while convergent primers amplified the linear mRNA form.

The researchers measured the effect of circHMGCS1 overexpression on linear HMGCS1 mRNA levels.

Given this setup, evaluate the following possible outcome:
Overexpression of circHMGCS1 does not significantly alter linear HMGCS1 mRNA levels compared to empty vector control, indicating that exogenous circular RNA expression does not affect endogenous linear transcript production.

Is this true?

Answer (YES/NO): YES